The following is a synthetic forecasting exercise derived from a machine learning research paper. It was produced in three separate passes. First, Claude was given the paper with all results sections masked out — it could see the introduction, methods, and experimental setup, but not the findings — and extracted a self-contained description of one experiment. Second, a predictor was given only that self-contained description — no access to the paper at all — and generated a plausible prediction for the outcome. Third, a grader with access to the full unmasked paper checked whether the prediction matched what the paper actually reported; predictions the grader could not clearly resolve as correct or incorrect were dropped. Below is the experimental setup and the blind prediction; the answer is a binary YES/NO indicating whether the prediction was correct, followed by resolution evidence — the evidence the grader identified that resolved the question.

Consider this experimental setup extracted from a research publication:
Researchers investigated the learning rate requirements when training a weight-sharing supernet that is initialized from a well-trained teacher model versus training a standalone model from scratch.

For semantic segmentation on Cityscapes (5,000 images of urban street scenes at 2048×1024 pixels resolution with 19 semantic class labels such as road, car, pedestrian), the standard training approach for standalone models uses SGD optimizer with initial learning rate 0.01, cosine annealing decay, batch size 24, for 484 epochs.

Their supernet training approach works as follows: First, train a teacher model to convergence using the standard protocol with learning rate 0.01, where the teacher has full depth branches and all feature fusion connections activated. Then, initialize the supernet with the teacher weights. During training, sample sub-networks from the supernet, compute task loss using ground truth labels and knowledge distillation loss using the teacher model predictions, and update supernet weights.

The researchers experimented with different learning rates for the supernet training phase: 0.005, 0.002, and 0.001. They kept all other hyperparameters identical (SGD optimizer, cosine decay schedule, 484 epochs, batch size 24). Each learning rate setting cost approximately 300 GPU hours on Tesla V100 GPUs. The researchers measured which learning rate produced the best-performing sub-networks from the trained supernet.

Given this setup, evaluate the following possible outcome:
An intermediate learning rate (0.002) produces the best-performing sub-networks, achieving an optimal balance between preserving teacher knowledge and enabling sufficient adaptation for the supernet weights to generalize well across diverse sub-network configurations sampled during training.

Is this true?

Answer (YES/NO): NO